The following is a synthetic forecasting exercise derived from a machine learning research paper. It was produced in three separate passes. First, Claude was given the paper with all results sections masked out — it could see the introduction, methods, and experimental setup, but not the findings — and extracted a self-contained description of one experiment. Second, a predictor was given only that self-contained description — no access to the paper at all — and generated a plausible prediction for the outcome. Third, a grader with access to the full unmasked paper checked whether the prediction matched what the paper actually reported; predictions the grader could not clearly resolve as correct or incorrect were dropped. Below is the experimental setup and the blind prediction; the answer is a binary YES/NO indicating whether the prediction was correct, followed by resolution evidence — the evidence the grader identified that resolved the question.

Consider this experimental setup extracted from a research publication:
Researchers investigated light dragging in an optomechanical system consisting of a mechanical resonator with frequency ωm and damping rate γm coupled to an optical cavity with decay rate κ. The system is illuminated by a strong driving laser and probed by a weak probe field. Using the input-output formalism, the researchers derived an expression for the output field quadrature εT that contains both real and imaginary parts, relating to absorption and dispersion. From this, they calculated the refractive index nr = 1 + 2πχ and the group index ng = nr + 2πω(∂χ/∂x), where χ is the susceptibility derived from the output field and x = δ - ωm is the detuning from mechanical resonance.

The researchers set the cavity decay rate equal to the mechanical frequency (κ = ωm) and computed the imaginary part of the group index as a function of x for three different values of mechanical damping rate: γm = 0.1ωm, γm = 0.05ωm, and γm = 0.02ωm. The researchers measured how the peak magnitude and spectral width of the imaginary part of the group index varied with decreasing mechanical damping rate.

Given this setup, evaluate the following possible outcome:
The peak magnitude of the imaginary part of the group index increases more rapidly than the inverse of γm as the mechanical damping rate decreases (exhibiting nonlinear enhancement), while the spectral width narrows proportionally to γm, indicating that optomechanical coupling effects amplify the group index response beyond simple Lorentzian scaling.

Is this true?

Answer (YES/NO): NO